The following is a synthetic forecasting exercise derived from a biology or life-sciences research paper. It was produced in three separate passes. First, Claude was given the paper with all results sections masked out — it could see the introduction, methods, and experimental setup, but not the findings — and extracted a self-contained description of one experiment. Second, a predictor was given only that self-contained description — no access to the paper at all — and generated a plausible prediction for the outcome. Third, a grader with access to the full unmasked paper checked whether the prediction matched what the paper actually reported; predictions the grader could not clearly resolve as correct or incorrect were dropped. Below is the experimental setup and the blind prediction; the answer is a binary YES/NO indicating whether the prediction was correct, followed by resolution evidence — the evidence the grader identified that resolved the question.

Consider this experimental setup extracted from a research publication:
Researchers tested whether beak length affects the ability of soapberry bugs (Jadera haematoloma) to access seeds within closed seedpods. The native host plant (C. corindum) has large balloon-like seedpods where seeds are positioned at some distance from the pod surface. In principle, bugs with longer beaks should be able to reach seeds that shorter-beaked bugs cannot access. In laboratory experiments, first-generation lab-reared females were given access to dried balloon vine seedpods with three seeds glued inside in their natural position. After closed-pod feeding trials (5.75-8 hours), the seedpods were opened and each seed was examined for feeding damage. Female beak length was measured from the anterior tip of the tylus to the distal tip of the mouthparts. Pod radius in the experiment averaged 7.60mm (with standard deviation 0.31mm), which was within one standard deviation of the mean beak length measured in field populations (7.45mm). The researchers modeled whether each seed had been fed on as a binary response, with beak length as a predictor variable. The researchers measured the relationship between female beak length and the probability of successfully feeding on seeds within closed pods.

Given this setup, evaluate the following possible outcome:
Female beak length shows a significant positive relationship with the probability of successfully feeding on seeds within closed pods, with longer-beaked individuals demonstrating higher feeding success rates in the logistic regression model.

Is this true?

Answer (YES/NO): YES